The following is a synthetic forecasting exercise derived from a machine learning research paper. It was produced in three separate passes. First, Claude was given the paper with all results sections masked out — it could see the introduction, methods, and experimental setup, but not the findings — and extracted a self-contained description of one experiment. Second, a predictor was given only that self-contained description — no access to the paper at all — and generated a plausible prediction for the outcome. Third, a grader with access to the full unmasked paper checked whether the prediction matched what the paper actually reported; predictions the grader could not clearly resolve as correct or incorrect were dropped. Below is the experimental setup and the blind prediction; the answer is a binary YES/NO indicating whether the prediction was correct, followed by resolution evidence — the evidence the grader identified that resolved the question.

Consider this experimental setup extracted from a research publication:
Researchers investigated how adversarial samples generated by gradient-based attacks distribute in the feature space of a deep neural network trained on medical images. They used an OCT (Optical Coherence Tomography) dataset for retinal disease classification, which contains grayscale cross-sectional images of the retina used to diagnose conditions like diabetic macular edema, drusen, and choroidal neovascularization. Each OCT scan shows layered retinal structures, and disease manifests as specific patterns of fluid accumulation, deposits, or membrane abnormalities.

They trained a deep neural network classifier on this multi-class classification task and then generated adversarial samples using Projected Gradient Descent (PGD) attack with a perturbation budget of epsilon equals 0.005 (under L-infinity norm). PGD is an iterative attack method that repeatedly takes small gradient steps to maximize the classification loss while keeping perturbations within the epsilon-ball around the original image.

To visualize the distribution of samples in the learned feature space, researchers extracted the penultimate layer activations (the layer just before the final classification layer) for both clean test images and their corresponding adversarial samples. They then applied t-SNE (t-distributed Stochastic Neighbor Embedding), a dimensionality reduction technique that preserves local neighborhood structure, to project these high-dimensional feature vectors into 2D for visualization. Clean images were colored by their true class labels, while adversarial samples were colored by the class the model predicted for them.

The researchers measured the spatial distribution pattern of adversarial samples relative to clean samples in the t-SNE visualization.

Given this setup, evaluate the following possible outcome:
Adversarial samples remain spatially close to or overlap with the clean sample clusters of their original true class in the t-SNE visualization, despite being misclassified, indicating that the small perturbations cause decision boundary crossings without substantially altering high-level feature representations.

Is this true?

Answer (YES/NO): NO